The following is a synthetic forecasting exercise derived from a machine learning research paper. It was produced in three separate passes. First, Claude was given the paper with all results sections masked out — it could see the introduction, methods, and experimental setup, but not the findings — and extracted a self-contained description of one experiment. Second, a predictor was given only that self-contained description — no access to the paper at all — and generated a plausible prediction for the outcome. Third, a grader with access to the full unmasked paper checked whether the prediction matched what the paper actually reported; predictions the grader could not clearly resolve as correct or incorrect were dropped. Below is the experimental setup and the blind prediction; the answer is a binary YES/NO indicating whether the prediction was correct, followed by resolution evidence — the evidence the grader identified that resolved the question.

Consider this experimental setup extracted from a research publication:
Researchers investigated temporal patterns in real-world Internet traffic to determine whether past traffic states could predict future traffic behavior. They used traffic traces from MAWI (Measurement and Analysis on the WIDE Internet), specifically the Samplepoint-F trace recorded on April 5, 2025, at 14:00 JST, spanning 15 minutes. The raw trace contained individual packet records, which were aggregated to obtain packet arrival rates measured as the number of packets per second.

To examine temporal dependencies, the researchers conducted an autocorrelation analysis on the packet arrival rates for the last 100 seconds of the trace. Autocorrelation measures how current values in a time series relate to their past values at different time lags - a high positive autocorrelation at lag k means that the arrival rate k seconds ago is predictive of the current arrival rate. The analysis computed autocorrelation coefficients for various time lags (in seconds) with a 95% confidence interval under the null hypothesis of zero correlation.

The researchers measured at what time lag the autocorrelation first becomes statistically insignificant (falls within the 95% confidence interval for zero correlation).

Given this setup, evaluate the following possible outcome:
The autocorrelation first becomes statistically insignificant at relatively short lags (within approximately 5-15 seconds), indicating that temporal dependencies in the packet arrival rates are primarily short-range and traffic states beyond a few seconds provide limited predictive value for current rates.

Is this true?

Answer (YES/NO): NO